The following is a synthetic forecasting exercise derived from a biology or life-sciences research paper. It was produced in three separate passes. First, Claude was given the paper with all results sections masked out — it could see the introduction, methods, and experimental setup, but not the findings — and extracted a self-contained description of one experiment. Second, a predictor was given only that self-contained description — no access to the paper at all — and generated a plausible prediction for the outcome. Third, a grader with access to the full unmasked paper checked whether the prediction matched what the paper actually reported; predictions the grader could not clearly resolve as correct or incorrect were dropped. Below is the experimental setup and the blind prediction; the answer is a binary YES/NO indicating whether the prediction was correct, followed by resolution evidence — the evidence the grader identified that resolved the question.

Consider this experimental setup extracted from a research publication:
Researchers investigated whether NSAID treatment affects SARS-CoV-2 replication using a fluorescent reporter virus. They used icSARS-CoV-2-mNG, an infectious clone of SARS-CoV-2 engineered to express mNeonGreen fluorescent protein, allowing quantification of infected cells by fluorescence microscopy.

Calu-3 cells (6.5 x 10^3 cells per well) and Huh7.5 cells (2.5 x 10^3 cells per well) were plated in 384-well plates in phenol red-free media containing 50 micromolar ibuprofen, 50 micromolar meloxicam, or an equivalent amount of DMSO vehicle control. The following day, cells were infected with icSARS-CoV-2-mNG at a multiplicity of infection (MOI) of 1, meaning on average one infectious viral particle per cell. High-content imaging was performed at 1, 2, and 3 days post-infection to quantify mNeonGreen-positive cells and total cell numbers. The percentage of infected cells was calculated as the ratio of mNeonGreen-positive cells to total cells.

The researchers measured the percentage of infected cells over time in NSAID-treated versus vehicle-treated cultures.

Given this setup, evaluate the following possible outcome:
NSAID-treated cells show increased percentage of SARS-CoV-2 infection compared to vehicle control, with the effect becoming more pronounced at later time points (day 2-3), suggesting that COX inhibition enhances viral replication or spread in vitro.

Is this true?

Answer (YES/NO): NO